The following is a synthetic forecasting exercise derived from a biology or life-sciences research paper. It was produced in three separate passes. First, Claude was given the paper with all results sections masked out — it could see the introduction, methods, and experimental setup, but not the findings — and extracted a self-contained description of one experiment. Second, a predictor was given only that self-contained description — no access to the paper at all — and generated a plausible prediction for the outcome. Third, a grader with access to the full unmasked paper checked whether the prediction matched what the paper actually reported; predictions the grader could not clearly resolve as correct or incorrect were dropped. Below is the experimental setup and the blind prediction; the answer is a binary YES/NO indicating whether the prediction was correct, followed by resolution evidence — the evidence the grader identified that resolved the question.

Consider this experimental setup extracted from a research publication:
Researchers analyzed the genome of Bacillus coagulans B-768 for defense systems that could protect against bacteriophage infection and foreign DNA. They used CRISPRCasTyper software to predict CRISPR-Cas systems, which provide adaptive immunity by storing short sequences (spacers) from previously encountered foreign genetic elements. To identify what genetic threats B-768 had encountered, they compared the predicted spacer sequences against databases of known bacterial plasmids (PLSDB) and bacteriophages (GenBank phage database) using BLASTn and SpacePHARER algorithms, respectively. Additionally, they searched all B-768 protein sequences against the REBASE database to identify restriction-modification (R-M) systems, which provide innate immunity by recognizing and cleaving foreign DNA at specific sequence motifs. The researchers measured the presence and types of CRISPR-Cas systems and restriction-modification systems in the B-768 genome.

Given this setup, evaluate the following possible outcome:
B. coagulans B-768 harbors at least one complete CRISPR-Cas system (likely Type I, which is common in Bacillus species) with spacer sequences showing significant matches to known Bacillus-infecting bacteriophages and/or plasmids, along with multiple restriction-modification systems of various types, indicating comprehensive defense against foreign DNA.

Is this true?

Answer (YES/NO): YES